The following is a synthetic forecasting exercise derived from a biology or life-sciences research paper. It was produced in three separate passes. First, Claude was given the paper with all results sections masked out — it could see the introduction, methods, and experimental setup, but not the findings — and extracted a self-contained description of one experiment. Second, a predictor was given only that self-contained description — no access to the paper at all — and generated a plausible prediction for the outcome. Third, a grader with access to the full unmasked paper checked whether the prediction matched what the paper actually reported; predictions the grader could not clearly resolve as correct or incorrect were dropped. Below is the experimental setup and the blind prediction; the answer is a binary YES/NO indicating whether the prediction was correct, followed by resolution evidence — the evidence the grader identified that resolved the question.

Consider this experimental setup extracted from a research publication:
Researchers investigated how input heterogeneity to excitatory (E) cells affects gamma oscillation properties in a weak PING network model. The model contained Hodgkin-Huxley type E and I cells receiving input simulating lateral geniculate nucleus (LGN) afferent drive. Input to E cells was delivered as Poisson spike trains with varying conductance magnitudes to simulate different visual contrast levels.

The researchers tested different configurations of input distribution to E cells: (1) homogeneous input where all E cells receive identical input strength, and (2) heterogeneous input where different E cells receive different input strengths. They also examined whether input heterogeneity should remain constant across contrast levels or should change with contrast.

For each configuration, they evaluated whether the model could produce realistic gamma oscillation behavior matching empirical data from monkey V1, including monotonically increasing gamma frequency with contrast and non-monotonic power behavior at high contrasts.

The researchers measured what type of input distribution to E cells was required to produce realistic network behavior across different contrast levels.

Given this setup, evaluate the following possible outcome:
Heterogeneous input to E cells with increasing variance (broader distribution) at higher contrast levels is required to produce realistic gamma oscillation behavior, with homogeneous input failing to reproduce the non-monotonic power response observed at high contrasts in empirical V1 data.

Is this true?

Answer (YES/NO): YES